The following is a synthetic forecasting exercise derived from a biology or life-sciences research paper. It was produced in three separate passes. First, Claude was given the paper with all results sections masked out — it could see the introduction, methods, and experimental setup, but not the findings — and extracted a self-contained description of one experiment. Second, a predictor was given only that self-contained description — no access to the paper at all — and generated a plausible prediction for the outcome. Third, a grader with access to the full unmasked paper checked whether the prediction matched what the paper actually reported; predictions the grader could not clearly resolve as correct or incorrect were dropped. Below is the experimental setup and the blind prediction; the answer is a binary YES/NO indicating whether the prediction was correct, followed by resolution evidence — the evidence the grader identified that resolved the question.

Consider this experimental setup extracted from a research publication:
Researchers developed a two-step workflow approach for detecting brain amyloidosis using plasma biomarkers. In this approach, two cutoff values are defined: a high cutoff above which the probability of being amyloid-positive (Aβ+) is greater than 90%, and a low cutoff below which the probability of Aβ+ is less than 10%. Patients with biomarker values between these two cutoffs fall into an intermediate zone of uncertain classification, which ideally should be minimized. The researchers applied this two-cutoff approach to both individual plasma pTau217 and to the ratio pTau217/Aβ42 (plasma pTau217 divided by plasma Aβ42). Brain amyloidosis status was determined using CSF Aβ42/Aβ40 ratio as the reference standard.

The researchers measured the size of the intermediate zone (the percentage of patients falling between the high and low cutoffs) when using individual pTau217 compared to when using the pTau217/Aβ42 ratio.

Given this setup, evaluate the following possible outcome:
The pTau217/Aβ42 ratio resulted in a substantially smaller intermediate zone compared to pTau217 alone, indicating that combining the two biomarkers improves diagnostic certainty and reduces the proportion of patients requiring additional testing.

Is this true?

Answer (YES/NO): YES